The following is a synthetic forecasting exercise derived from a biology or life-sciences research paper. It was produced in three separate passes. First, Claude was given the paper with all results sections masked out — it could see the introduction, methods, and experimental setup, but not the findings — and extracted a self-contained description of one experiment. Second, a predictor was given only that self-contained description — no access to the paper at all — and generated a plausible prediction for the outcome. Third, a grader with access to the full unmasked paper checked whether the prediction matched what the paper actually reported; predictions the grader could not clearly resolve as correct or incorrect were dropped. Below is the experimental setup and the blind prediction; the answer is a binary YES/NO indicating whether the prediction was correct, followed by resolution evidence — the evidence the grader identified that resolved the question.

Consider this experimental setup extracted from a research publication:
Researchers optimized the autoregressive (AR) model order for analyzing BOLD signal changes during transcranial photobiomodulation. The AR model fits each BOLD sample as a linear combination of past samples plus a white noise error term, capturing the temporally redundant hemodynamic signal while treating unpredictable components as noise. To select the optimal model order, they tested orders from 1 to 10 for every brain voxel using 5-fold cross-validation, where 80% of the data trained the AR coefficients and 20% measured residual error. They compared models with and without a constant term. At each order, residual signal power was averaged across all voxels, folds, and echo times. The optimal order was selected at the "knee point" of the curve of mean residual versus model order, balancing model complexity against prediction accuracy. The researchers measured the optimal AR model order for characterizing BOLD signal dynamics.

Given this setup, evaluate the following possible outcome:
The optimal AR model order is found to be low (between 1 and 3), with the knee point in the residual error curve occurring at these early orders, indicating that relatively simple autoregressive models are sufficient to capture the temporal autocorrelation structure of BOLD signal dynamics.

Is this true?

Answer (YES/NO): NO